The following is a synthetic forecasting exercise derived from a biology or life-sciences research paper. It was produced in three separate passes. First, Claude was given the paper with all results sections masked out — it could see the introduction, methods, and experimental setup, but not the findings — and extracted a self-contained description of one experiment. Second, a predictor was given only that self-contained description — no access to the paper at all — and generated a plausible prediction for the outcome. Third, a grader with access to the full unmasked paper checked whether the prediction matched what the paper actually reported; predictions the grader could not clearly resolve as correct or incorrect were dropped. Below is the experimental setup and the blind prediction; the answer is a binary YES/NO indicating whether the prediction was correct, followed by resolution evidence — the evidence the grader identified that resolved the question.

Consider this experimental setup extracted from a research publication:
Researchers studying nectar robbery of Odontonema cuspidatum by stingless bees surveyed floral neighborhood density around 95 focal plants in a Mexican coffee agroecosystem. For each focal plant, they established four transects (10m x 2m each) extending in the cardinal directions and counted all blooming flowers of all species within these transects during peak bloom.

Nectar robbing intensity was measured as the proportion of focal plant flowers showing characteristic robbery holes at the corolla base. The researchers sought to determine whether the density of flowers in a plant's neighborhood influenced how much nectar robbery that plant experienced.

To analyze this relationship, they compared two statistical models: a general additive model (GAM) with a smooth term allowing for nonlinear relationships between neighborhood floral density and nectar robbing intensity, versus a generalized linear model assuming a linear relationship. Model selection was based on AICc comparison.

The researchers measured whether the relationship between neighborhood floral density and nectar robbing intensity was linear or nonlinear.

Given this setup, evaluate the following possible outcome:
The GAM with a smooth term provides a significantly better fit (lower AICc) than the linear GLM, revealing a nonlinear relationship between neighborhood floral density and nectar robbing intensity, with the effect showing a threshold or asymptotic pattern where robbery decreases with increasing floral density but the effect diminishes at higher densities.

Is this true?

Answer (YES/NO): NO